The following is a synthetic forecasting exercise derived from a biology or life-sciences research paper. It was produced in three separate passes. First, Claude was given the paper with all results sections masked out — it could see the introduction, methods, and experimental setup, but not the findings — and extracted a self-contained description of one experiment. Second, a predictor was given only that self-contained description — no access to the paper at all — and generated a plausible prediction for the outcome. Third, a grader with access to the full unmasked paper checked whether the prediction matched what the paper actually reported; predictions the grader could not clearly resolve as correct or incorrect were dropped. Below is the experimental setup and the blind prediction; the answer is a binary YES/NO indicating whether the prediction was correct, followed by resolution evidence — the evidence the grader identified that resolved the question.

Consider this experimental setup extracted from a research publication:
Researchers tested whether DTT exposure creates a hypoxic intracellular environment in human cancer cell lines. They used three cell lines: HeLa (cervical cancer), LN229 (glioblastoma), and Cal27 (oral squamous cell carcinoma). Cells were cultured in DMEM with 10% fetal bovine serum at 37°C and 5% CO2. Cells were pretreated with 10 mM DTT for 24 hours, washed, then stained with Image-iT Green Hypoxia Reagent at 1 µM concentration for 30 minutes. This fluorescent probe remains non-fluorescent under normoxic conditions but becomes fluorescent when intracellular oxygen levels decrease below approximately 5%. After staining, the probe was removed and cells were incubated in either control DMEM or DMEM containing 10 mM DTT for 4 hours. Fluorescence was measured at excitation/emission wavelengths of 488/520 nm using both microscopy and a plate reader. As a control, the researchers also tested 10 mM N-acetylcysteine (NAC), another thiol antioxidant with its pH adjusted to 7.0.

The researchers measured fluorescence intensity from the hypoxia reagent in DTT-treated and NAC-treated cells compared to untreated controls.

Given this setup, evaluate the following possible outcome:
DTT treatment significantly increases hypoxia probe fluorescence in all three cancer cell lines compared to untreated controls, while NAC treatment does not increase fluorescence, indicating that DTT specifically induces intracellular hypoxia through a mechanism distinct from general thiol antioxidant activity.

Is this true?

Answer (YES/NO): YES